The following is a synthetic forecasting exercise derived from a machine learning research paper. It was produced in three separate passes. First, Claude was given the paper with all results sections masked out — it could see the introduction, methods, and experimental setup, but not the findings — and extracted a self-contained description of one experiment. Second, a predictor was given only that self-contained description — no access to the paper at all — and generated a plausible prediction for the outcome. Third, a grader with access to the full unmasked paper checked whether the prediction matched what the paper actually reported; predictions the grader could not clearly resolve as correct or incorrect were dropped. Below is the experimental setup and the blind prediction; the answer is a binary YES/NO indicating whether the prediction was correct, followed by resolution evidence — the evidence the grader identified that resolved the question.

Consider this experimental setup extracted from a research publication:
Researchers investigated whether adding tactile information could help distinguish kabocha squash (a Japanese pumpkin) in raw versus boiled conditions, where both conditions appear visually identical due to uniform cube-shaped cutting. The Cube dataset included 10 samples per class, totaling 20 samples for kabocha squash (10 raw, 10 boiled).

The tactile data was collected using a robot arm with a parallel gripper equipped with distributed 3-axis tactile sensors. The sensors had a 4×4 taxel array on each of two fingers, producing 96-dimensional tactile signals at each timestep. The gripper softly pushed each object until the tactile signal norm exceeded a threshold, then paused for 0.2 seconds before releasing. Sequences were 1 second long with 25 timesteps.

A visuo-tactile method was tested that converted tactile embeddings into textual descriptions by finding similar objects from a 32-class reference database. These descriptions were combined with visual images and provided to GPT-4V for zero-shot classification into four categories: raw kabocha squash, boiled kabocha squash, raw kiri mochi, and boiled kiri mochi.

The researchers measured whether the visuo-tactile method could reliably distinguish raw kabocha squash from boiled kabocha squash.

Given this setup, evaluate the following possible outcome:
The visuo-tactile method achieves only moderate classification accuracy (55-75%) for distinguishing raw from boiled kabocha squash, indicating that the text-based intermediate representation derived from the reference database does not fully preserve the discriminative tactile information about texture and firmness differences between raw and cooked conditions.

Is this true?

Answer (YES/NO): NO